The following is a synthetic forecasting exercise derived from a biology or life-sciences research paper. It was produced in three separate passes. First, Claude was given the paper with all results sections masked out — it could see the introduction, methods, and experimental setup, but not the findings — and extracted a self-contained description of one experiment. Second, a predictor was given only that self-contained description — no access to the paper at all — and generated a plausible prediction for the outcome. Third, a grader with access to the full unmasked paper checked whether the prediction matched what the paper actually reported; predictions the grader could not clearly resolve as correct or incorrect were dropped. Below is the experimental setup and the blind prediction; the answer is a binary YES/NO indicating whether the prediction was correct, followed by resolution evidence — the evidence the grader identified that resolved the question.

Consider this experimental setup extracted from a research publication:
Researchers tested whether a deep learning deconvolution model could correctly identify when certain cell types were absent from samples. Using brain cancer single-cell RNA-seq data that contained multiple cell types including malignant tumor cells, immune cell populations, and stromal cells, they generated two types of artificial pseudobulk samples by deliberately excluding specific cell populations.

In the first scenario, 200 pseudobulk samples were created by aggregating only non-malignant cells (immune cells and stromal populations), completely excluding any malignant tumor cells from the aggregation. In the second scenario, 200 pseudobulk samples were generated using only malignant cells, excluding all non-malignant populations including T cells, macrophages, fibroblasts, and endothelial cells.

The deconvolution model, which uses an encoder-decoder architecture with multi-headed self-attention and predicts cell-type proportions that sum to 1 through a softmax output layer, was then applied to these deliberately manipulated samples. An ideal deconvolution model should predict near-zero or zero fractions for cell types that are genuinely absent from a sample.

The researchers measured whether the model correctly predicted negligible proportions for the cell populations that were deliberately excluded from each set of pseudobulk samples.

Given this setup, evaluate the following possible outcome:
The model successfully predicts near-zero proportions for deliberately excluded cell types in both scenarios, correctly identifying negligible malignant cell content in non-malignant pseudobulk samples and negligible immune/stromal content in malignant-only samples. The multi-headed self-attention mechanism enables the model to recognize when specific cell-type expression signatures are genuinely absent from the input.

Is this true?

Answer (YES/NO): NO